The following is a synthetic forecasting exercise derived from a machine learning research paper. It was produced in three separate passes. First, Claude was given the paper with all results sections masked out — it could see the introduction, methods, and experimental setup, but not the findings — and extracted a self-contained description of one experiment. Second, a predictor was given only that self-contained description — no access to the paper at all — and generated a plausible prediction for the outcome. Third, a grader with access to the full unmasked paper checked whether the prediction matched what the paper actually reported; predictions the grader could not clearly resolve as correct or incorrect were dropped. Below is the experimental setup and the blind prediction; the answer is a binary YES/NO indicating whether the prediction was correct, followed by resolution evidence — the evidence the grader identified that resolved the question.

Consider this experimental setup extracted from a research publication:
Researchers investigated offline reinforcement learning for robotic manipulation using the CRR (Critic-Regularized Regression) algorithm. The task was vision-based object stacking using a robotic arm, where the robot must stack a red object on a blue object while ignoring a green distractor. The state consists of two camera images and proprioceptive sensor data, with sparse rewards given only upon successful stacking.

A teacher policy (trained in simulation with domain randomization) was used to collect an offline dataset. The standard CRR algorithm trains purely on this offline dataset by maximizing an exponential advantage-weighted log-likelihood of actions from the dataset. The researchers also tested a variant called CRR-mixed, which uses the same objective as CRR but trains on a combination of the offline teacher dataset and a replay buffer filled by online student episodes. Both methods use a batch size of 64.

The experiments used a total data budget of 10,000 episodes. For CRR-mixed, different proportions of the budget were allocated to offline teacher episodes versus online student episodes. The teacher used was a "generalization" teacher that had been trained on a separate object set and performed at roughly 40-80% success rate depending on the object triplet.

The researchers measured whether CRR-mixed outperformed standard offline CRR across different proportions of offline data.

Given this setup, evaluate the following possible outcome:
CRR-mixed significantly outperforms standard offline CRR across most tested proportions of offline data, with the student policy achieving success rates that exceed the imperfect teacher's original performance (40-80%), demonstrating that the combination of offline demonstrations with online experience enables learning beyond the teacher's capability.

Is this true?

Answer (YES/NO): NO